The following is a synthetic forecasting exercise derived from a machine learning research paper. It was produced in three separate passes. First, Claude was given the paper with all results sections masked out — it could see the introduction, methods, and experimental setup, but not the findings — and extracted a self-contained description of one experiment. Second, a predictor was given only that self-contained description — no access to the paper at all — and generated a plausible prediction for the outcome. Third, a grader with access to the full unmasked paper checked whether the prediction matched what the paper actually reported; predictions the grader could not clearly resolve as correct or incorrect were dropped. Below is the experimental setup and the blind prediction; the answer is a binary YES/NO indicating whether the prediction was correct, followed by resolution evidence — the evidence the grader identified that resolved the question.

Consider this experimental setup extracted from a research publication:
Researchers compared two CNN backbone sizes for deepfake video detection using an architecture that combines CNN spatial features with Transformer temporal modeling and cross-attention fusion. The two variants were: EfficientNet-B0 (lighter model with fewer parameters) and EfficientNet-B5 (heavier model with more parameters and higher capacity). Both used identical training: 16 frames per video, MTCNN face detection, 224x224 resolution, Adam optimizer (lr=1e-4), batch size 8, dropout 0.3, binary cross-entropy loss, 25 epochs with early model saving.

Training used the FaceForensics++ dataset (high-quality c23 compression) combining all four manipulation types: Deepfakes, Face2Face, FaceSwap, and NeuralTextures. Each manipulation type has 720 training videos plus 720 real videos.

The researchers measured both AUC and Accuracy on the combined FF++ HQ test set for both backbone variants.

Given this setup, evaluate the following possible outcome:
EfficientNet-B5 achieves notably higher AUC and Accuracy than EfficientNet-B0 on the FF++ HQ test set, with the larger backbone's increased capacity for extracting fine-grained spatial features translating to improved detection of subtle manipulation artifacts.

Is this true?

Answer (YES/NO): NO